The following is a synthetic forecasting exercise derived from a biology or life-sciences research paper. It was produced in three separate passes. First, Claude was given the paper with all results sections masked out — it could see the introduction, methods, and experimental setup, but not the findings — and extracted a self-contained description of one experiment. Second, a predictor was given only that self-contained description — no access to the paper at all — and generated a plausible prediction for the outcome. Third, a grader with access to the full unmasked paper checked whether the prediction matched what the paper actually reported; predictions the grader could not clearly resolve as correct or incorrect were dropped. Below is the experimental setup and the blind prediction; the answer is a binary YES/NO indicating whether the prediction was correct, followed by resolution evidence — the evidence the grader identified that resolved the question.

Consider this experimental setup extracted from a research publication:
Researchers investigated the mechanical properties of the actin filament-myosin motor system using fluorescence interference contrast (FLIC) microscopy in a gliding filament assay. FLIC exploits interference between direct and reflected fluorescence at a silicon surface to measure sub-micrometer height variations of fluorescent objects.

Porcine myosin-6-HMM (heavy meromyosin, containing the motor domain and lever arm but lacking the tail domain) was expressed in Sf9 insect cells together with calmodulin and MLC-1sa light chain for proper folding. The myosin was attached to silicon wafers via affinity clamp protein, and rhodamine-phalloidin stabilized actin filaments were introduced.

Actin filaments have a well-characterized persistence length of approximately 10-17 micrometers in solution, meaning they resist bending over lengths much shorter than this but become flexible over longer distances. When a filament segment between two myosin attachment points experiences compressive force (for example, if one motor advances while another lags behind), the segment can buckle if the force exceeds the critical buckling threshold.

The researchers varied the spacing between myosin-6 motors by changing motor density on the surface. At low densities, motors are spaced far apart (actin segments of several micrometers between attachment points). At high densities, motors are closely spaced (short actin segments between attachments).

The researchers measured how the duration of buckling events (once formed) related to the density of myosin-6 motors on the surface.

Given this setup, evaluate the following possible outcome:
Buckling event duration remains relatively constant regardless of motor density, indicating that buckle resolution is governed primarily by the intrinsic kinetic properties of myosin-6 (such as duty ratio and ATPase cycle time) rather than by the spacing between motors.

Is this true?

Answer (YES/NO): NO